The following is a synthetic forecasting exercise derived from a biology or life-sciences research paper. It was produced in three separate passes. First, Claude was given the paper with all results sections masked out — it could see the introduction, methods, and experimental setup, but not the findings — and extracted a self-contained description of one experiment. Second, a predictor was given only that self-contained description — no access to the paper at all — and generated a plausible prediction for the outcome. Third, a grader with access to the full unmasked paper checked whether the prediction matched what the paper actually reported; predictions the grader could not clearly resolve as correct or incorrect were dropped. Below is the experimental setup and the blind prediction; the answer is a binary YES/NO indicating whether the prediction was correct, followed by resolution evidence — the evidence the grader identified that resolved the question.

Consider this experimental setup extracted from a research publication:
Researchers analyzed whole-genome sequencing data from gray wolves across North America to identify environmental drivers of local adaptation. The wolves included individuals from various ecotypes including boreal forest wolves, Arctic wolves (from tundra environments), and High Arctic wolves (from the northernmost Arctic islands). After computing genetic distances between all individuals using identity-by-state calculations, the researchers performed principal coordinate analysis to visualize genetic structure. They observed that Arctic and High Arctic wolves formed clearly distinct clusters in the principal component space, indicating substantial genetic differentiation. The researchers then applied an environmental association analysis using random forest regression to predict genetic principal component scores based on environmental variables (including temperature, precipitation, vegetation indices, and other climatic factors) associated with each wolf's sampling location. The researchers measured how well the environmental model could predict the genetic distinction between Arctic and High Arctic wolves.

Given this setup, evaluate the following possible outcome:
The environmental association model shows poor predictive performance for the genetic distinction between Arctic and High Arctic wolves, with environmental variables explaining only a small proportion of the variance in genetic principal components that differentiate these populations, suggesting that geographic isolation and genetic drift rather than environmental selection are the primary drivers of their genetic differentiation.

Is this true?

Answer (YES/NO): NO